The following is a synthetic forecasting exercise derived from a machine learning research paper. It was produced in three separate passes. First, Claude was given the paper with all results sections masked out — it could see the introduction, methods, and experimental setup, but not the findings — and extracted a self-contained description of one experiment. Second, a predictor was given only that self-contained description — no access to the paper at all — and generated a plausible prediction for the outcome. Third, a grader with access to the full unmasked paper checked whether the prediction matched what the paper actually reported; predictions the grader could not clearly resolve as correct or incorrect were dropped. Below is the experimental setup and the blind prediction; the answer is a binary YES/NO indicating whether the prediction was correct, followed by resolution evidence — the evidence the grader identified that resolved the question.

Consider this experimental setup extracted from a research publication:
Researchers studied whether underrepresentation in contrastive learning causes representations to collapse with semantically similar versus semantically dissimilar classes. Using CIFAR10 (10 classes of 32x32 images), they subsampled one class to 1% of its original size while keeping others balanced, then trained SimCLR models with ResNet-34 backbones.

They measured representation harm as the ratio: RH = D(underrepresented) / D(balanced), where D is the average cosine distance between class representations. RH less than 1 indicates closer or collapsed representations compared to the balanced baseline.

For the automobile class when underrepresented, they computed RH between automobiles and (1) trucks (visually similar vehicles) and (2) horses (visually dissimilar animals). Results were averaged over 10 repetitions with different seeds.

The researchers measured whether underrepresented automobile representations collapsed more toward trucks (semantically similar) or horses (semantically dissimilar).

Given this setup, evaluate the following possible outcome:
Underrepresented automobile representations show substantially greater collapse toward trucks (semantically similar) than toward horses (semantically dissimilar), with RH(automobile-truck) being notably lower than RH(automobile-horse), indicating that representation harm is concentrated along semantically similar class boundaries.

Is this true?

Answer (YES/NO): YES